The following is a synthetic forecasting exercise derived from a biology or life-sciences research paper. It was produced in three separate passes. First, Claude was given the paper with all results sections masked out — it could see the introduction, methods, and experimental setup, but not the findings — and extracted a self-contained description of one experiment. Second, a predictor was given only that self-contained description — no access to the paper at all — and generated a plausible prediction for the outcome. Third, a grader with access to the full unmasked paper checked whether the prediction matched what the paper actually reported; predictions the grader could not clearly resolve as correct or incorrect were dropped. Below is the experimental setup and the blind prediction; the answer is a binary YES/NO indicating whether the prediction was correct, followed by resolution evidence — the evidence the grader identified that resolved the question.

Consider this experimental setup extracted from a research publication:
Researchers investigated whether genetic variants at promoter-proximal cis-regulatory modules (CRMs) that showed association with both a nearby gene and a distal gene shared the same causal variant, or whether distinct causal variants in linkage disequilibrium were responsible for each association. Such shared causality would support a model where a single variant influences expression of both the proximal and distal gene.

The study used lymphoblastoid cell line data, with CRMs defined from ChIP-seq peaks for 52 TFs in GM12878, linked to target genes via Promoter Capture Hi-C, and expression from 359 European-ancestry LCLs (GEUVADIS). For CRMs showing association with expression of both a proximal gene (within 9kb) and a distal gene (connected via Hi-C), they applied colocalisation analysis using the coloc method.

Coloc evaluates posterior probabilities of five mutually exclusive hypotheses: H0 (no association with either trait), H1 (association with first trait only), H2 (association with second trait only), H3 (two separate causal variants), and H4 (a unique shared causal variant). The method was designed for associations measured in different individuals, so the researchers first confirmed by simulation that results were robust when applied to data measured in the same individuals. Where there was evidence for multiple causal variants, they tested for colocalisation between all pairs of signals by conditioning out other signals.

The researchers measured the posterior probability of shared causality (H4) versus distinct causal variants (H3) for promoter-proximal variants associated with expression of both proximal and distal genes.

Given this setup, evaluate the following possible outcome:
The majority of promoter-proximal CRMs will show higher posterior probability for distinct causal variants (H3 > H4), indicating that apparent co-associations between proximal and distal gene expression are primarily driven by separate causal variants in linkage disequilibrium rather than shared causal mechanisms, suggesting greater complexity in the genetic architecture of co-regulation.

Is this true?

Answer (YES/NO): NO